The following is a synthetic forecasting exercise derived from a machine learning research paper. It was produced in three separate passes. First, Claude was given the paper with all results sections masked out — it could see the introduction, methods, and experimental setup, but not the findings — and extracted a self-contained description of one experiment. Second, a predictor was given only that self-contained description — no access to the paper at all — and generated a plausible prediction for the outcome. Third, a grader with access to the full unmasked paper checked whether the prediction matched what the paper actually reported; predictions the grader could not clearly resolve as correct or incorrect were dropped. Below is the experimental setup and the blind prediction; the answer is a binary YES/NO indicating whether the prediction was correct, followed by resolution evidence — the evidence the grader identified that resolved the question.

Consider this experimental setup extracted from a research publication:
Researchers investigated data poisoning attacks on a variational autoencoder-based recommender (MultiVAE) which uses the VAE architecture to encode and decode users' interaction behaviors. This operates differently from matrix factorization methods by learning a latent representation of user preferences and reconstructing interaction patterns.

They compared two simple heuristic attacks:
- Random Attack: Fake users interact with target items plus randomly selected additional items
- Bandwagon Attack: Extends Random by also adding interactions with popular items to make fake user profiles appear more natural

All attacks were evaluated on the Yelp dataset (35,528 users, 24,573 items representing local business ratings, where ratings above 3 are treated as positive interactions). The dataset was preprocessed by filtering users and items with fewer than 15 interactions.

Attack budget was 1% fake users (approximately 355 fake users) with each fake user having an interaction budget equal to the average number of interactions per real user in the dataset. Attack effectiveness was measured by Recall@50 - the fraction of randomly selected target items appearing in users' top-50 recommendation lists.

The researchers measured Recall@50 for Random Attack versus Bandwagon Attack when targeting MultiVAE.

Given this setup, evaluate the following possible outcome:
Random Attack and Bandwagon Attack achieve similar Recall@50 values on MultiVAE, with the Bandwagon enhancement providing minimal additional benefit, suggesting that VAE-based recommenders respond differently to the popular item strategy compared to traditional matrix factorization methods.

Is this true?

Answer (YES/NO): NO